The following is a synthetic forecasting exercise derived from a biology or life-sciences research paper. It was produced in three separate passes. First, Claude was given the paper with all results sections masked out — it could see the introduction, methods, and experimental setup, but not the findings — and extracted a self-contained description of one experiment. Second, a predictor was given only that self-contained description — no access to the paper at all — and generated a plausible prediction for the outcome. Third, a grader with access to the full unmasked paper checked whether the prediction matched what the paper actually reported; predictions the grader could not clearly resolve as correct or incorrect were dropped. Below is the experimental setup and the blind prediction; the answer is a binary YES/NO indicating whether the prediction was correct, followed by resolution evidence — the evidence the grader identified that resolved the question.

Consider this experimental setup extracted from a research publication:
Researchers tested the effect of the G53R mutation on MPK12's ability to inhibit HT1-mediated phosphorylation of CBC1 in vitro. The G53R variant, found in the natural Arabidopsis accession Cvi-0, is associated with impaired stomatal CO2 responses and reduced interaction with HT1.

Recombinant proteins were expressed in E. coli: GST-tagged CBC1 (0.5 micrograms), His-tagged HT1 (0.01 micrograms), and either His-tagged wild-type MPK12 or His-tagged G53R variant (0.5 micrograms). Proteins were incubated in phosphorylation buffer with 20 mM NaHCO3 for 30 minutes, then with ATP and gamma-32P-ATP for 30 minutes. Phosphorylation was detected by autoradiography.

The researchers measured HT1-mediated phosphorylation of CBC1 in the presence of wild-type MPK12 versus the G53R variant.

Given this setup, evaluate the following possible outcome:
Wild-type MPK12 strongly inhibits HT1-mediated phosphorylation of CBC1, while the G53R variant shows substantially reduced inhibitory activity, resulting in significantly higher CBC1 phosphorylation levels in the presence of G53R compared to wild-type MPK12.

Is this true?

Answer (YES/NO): YES